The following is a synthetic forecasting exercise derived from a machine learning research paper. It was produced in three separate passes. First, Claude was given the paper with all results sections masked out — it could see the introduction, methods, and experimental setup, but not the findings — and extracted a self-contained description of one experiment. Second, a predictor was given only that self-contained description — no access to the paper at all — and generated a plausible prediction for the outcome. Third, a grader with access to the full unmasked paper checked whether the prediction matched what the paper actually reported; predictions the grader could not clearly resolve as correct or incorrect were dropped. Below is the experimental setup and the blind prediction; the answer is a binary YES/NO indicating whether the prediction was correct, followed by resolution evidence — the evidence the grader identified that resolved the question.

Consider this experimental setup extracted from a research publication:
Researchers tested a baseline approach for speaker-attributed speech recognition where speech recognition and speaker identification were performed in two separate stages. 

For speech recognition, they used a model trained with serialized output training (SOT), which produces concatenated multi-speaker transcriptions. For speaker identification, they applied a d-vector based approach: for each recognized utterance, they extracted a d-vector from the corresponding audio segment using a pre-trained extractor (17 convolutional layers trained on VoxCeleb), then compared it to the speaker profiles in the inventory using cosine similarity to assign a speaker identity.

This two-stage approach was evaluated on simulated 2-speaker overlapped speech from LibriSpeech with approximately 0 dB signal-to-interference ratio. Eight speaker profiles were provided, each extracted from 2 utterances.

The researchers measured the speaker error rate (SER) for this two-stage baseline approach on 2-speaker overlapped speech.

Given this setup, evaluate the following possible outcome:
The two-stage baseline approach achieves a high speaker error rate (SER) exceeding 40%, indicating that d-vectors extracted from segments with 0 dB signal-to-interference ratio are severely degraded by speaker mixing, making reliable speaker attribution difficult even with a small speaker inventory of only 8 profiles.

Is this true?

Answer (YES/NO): NO